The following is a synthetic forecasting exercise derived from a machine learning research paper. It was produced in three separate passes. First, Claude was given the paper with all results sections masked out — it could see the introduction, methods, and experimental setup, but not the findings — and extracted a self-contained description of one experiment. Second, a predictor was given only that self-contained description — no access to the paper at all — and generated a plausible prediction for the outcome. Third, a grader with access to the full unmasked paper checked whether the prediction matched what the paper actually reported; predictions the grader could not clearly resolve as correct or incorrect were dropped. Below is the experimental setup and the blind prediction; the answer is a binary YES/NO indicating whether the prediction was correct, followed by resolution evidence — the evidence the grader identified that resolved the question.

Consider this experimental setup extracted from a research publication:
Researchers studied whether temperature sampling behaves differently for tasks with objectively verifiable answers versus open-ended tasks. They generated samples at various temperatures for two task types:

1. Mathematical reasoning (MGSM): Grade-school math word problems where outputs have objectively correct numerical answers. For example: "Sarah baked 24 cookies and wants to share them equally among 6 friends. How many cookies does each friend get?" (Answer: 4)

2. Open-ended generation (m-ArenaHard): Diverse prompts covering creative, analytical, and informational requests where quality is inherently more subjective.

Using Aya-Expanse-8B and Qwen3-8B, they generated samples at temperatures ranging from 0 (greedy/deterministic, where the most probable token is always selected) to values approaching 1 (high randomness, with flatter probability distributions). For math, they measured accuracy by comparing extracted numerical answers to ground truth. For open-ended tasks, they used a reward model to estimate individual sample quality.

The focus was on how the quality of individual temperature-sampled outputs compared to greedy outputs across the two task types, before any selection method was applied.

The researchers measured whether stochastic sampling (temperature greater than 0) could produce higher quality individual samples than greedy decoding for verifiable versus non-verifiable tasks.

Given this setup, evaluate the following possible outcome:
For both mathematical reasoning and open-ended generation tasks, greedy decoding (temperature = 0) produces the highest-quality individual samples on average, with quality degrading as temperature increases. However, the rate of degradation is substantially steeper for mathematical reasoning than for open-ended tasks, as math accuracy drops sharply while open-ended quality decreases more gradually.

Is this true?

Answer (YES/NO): NO